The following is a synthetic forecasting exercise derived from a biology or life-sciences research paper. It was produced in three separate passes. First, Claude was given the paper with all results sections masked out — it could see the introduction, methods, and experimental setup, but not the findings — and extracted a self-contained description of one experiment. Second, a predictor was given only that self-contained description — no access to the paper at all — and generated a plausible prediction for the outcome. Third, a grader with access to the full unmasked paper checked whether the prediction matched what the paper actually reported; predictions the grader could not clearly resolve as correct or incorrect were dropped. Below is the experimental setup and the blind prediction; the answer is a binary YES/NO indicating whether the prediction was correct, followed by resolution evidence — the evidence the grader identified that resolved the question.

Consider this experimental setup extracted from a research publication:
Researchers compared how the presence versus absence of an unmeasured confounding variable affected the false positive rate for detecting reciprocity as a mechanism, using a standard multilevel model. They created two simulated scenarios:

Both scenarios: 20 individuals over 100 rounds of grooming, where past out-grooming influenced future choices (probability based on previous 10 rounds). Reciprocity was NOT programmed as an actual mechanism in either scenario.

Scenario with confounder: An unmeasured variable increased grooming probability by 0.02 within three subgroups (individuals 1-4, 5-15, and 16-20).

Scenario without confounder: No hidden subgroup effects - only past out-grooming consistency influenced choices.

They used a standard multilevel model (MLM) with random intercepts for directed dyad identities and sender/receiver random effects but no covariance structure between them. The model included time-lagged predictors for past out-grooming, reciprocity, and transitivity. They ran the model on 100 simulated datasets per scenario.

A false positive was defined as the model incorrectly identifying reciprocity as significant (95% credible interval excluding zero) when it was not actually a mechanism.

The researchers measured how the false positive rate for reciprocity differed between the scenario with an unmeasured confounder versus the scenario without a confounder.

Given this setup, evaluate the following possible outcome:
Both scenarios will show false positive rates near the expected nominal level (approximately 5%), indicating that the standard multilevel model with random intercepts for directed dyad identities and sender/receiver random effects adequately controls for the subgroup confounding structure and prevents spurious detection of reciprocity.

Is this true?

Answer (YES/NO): NO